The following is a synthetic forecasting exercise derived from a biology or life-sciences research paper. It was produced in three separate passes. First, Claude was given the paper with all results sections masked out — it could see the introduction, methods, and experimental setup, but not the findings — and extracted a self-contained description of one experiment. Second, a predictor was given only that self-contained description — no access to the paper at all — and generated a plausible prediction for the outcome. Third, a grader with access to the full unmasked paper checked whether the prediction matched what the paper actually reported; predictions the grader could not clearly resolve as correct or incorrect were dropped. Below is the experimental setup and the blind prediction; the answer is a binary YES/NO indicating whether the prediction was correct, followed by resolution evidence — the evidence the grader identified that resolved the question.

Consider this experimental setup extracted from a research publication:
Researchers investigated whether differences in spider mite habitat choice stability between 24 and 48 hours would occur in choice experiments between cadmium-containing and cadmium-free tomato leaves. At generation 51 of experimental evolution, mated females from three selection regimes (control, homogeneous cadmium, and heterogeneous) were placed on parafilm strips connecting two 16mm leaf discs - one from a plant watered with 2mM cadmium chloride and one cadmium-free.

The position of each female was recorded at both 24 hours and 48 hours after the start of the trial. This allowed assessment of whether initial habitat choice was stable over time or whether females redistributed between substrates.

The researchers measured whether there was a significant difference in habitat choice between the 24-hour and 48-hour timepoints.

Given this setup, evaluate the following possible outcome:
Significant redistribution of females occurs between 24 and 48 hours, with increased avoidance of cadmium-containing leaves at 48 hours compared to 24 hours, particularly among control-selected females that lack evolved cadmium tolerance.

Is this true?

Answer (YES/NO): NO